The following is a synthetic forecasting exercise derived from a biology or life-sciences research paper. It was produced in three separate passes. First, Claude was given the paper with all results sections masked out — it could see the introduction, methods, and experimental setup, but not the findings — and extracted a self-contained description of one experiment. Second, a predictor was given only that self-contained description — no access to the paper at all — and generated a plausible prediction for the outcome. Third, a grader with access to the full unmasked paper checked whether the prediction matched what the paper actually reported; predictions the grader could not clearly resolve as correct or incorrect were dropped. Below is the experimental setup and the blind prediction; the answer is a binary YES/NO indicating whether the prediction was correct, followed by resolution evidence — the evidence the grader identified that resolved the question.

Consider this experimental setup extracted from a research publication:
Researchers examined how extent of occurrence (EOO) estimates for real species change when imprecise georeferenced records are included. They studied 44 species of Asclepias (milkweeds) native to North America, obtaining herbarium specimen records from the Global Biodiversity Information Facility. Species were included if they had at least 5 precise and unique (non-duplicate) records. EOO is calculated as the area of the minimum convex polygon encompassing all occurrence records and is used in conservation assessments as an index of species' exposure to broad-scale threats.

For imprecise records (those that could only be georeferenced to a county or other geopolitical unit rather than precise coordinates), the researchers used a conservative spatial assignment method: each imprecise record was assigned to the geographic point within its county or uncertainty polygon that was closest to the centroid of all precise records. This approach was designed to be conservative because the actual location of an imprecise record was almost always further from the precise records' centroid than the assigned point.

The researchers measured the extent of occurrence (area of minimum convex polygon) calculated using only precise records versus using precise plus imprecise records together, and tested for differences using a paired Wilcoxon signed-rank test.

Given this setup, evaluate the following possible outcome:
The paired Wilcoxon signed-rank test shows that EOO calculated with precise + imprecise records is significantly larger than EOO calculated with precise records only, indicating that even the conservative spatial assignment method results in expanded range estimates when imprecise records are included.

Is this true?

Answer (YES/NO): YES